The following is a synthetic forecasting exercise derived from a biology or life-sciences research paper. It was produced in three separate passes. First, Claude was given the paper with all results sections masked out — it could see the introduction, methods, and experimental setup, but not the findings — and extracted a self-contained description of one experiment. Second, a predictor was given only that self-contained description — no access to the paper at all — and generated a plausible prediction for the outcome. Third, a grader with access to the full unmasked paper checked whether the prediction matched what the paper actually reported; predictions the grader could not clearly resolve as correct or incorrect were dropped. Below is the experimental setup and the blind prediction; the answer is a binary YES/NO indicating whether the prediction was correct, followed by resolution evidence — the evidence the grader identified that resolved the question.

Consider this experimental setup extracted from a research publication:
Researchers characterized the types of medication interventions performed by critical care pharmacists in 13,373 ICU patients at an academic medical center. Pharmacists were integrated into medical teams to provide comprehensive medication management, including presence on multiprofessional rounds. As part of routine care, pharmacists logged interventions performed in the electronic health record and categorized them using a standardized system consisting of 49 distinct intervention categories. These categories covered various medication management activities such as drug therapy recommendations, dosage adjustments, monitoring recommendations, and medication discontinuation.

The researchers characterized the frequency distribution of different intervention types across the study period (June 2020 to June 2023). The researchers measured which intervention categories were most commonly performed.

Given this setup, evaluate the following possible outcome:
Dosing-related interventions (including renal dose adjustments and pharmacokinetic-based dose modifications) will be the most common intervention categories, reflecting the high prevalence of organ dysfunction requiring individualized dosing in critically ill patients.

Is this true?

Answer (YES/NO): NO